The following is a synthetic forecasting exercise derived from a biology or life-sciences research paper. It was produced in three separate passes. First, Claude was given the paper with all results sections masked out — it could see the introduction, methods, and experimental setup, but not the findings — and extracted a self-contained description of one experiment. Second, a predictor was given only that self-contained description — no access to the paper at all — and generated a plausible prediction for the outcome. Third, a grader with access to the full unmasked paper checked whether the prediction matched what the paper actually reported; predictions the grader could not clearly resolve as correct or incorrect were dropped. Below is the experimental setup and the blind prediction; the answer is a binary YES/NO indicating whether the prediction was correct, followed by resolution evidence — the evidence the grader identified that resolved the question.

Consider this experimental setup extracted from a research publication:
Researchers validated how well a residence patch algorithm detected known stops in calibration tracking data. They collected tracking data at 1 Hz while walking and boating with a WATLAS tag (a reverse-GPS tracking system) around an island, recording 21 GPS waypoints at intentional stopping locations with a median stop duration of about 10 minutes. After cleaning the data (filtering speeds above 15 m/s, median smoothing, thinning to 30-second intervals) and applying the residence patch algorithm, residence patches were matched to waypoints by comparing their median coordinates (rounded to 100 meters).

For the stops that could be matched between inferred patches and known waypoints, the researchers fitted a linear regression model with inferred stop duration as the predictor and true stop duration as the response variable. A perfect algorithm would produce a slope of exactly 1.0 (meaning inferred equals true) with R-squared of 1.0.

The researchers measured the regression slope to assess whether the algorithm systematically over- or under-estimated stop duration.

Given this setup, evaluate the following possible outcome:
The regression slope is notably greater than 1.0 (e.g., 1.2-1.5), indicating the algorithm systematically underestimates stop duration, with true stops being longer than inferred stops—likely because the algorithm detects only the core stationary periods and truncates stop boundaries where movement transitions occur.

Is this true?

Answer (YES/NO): NO